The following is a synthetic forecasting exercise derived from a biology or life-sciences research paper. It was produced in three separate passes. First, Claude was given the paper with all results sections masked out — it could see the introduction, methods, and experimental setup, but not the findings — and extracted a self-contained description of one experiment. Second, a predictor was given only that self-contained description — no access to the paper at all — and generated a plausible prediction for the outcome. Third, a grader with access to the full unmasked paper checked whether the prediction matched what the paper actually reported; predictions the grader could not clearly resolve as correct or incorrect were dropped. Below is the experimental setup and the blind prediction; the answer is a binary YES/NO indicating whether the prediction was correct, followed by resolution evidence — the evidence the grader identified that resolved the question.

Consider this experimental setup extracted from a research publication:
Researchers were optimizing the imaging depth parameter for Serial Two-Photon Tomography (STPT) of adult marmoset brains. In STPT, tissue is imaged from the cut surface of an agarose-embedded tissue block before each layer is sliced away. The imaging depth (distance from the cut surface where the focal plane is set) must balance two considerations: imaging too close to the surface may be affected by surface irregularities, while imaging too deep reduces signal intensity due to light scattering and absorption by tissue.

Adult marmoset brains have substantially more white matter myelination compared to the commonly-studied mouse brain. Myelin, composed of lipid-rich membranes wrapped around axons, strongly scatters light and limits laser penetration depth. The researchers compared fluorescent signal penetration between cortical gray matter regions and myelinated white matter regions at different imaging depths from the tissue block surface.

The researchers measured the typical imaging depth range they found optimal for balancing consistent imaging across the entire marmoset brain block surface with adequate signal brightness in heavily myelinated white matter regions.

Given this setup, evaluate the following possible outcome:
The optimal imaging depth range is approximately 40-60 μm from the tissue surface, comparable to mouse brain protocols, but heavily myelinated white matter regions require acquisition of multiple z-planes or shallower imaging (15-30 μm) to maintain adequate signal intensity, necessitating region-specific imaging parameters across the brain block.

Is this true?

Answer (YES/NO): NO